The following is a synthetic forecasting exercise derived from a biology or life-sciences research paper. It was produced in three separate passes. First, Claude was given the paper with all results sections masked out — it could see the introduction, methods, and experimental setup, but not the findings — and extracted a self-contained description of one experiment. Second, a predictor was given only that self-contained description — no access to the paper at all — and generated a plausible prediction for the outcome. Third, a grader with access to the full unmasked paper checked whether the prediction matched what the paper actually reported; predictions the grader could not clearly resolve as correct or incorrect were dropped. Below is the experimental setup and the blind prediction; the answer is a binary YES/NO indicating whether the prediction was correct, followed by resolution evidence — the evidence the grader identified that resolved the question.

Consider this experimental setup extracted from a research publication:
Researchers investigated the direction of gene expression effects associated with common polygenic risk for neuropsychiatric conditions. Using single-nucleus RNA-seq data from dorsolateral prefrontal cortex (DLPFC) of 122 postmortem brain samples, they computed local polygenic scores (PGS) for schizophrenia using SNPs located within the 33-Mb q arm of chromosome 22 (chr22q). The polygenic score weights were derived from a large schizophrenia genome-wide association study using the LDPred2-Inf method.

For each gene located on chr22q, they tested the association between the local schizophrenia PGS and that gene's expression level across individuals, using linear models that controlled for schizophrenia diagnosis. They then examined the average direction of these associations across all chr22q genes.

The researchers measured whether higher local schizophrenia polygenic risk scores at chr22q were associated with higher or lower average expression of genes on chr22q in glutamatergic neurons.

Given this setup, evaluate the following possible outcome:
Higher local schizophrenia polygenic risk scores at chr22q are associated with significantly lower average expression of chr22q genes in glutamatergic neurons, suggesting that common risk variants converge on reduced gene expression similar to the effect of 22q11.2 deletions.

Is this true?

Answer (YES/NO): YES